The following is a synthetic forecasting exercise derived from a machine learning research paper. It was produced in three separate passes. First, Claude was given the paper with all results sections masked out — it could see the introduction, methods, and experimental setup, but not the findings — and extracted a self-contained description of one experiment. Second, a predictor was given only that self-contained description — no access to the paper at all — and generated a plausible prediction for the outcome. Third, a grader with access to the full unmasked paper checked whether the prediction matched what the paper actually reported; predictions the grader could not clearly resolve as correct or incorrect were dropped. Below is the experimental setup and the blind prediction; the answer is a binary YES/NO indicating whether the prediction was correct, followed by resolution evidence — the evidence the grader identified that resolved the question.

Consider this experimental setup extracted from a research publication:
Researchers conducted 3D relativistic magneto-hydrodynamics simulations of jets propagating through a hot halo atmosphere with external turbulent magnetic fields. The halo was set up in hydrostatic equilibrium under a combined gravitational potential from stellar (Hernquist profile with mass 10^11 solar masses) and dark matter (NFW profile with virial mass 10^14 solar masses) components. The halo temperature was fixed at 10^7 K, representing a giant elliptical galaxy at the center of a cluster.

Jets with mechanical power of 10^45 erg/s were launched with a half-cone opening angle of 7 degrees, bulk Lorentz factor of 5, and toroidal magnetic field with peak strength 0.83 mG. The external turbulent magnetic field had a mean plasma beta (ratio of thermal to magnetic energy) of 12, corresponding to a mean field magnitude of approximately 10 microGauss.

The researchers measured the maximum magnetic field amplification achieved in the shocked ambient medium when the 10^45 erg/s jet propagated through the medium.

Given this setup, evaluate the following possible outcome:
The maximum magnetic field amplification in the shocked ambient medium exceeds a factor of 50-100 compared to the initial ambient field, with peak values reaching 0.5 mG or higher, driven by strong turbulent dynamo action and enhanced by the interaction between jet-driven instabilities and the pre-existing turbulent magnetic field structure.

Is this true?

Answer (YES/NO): NO